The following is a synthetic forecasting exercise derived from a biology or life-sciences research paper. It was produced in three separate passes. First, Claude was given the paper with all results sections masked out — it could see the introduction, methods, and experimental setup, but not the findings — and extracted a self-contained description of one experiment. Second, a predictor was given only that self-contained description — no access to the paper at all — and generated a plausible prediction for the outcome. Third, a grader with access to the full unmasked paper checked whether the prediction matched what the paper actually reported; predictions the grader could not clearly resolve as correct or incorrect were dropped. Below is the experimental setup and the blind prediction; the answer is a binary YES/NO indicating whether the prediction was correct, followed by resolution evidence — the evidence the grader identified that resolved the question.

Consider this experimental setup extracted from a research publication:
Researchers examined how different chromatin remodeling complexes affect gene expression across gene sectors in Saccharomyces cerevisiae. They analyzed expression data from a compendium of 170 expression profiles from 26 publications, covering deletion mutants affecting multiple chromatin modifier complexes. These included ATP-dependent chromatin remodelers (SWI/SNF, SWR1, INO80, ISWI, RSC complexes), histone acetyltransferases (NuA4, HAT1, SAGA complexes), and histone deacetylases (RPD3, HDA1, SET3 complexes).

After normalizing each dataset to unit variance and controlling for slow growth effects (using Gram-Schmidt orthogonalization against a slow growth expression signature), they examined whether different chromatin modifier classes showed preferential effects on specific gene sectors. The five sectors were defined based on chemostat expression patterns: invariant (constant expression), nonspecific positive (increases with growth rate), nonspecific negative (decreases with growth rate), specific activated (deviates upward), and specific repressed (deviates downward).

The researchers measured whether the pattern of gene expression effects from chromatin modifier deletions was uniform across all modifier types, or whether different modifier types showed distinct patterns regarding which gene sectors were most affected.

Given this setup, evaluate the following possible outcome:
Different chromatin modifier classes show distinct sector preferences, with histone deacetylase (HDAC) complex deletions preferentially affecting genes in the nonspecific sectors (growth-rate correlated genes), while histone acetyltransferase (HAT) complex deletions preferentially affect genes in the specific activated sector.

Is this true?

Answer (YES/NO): NO